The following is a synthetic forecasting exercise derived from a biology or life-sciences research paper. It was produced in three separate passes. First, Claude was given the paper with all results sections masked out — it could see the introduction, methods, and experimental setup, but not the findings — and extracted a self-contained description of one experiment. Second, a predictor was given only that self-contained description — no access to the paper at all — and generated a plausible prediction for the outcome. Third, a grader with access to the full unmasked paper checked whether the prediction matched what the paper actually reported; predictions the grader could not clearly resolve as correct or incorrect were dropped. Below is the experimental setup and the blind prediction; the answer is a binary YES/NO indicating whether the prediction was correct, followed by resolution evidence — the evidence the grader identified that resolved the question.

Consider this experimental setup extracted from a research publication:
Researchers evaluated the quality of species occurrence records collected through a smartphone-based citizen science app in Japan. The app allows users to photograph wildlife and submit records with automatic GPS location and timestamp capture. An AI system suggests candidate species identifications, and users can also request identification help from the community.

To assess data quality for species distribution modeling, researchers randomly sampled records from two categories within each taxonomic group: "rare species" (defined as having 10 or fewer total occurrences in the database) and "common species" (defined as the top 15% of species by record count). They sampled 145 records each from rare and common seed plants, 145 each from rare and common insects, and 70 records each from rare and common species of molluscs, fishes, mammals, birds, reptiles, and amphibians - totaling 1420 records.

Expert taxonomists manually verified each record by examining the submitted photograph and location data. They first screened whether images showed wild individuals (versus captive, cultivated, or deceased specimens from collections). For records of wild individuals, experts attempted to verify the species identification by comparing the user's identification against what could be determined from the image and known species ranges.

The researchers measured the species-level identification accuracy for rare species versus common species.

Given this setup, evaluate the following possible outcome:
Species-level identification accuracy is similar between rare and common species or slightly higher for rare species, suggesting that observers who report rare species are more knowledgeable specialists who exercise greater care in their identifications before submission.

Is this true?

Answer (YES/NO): NO